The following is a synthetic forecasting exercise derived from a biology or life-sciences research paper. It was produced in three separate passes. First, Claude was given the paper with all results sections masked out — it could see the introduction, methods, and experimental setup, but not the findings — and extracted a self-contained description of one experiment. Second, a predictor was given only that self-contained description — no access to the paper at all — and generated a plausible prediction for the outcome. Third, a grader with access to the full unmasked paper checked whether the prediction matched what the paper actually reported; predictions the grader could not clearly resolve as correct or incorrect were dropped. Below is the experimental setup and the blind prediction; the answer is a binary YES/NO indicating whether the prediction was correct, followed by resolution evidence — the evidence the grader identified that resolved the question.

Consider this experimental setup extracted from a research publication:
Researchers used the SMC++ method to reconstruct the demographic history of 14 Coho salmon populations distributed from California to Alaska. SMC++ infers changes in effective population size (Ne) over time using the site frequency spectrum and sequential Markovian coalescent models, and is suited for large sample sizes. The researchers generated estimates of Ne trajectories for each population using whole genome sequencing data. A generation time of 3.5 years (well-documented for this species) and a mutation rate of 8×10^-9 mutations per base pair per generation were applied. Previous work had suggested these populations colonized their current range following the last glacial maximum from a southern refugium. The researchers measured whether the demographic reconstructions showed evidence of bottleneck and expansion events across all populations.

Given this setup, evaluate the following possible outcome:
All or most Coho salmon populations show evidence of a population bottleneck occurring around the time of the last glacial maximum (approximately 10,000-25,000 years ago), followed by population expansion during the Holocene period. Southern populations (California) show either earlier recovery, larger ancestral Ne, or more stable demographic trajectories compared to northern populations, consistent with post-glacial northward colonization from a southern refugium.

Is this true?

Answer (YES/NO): NO